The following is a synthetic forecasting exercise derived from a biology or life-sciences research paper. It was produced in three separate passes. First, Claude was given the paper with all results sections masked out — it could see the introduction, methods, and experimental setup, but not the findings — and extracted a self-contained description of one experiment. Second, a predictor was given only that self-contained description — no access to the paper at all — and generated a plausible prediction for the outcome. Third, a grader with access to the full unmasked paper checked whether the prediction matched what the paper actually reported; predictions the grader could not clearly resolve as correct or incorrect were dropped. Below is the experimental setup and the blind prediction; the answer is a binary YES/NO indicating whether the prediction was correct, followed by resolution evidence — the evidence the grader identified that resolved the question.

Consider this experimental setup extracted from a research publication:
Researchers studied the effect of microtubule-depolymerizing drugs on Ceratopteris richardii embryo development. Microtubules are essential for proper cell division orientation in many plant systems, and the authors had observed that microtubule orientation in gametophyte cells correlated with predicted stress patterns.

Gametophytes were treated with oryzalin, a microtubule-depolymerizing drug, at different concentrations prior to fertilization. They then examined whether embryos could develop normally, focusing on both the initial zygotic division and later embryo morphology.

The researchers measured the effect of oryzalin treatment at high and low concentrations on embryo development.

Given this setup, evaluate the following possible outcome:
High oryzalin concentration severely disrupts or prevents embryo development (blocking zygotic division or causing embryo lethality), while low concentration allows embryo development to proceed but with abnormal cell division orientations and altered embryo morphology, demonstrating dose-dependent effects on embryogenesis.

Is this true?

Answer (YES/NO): YES